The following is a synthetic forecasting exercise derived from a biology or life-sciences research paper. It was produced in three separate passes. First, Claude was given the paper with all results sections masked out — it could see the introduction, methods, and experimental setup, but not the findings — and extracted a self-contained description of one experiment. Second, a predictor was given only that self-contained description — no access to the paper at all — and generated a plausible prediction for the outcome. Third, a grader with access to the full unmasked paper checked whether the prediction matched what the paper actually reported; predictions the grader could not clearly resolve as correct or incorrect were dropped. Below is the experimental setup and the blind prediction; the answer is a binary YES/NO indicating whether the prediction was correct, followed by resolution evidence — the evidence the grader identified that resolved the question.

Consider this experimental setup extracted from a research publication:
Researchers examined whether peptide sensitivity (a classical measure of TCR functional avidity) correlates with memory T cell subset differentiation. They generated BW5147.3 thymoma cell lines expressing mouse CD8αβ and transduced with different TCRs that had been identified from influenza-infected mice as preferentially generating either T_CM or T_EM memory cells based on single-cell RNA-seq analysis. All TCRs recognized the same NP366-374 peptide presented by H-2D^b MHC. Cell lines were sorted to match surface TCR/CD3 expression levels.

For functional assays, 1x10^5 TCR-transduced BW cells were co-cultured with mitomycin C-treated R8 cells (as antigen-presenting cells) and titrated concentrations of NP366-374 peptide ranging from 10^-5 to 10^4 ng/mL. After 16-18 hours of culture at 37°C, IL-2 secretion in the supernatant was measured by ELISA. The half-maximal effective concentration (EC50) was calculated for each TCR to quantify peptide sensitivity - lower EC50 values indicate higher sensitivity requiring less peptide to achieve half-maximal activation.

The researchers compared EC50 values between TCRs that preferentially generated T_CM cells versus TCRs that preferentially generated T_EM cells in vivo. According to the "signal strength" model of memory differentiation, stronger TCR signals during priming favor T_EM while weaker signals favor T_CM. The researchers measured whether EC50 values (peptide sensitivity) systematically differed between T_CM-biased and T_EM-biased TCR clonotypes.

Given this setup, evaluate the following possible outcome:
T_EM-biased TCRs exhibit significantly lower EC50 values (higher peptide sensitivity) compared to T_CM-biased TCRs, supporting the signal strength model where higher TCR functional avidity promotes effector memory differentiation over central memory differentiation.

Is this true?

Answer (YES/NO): NO